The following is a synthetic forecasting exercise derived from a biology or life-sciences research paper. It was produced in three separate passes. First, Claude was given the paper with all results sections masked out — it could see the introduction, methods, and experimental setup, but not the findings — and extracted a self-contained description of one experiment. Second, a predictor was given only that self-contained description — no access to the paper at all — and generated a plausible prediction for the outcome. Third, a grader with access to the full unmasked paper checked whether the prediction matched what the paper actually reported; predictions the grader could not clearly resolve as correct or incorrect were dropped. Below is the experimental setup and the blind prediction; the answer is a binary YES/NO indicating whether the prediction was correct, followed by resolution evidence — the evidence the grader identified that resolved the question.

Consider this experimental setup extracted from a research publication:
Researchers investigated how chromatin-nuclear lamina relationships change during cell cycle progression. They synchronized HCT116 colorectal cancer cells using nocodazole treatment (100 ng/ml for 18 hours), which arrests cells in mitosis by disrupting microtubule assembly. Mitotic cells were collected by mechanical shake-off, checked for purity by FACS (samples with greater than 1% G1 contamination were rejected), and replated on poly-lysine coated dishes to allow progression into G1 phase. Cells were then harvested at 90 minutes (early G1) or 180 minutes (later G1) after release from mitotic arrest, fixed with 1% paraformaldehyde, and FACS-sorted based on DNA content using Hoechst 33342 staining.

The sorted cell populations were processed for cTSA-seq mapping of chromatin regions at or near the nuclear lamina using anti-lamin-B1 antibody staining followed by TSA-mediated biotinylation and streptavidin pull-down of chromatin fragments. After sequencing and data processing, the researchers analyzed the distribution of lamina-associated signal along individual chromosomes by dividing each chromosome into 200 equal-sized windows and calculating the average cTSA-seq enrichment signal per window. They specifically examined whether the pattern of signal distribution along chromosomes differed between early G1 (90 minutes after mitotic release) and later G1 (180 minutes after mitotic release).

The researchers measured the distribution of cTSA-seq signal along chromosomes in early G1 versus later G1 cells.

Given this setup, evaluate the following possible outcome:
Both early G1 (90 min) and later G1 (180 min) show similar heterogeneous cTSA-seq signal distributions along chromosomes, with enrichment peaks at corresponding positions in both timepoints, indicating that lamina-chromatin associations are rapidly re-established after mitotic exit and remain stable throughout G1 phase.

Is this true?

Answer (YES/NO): NO